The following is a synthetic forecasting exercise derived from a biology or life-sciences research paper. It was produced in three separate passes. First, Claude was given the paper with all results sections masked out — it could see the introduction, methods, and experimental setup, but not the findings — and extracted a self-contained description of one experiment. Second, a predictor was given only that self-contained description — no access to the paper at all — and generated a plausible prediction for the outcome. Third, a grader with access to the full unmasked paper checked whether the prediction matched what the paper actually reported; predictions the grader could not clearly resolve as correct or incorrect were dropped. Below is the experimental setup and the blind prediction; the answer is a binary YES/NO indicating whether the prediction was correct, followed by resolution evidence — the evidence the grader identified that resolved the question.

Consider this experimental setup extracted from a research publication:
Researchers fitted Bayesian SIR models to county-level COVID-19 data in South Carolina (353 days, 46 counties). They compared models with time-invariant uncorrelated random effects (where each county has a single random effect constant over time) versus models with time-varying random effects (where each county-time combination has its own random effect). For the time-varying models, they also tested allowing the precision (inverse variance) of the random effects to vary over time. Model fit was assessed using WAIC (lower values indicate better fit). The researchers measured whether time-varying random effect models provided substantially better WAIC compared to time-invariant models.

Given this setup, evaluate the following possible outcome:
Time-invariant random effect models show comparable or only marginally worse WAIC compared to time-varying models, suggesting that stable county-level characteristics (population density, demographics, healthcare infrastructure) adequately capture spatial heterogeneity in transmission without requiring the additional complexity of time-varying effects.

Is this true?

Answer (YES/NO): NO